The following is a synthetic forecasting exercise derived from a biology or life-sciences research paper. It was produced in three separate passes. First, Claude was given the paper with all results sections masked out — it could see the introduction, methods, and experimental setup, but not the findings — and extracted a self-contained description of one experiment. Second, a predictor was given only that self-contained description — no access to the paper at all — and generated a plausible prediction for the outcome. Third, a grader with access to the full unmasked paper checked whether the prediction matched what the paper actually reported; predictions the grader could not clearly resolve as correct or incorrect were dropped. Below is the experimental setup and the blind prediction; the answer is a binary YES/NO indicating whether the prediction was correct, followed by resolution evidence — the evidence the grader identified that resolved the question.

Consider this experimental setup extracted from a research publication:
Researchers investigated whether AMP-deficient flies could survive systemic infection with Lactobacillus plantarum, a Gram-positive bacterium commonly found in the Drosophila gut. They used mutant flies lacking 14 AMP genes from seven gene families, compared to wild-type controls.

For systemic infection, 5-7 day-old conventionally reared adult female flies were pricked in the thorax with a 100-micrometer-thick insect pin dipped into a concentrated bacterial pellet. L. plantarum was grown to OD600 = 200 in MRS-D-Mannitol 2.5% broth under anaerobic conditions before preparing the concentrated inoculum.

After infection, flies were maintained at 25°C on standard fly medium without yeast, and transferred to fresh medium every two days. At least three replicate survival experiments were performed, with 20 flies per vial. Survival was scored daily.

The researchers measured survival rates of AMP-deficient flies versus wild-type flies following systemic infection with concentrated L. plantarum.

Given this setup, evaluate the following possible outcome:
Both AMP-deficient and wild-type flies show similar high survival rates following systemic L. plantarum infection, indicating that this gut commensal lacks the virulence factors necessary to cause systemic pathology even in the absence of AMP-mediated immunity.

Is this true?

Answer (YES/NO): YES